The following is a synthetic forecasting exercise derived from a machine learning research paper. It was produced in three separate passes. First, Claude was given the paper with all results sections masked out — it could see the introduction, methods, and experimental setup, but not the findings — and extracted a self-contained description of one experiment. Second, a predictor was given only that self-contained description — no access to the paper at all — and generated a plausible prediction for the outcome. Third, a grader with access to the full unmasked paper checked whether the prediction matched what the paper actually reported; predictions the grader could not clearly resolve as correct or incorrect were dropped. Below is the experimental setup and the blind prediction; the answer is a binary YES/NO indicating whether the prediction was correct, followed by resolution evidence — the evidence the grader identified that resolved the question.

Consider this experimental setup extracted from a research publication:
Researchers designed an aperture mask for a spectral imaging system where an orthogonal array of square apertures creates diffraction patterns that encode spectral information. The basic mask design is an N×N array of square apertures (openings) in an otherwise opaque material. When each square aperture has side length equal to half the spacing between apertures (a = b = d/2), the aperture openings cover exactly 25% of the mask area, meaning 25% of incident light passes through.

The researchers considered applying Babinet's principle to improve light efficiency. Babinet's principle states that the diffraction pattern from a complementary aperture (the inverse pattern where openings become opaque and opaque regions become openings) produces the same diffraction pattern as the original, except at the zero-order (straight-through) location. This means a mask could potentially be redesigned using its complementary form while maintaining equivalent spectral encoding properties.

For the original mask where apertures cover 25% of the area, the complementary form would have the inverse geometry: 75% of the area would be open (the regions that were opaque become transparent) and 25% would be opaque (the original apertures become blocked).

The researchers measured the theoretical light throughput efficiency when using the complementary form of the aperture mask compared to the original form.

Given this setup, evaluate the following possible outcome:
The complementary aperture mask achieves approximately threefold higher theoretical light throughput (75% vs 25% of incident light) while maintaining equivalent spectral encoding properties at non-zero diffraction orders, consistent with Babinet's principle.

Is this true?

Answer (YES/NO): YES